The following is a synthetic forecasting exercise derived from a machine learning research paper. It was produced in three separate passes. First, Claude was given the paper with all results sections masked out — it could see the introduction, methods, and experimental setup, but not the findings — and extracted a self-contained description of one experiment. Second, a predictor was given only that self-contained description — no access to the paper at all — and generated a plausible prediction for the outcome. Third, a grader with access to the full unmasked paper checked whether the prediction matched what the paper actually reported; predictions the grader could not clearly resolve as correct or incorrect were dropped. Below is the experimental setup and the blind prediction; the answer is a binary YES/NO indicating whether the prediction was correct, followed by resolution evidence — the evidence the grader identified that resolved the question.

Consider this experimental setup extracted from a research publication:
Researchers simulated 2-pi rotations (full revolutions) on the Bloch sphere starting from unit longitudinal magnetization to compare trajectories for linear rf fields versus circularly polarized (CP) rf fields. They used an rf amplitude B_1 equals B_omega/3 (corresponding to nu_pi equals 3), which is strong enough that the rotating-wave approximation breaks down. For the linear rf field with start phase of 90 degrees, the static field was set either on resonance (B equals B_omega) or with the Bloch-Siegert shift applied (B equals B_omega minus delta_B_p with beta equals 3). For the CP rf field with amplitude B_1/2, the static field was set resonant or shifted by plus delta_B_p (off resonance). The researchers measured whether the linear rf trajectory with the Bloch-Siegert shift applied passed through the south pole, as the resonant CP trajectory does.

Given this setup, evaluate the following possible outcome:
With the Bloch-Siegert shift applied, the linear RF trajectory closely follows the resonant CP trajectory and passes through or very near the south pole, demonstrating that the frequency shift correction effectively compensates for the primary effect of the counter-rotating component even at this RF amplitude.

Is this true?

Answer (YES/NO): NO